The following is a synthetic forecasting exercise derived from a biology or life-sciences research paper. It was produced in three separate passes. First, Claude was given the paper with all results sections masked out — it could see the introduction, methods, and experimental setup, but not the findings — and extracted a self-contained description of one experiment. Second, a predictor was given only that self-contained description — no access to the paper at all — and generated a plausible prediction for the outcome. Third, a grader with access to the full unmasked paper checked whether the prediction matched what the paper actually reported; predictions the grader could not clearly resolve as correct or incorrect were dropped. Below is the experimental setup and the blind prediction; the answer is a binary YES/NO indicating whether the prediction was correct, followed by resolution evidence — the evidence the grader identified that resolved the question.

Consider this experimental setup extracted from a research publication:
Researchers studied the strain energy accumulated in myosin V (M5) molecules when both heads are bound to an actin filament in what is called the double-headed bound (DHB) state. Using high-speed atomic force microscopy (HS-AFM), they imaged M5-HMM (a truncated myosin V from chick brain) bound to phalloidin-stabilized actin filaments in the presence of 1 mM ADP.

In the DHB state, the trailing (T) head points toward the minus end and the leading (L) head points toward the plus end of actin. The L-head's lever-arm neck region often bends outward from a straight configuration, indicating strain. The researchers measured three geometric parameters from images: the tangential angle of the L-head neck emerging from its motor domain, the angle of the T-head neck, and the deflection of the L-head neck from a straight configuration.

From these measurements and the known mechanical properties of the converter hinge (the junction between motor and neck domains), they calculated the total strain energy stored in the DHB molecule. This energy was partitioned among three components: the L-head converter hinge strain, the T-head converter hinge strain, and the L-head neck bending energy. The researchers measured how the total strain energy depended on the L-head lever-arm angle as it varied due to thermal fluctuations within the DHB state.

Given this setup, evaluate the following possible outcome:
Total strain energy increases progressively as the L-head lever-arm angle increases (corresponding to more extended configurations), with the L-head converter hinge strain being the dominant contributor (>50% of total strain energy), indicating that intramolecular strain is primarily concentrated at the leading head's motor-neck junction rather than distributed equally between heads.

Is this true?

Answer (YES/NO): NO